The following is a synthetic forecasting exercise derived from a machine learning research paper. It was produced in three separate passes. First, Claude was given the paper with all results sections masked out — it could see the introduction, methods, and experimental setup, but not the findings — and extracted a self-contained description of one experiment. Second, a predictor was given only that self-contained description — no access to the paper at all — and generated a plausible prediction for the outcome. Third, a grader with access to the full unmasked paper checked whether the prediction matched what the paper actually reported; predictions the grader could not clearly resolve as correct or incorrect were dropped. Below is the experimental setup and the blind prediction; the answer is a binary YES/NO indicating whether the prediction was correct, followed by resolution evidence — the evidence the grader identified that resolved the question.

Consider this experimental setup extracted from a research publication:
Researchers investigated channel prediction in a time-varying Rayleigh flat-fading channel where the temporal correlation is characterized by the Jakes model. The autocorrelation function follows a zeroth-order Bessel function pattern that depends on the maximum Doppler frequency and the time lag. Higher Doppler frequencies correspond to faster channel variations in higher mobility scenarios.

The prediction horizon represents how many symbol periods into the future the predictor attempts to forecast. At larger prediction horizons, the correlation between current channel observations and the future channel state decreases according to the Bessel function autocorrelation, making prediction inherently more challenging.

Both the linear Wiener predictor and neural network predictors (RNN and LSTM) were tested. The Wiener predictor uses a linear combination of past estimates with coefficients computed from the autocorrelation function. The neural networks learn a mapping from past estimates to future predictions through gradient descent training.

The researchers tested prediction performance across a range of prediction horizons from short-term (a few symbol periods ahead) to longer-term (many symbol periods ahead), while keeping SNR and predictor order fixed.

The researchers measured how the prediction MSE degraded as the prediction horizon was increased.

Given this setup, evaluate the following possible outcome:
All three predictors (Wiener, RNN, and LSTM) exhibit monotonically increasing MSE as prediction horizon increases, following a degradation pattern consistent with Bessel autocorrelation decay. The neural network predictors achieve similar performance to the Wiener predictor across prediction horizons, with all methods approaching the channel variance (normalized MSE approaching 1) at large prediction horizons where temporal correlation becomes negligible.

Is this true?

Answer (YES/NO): NO